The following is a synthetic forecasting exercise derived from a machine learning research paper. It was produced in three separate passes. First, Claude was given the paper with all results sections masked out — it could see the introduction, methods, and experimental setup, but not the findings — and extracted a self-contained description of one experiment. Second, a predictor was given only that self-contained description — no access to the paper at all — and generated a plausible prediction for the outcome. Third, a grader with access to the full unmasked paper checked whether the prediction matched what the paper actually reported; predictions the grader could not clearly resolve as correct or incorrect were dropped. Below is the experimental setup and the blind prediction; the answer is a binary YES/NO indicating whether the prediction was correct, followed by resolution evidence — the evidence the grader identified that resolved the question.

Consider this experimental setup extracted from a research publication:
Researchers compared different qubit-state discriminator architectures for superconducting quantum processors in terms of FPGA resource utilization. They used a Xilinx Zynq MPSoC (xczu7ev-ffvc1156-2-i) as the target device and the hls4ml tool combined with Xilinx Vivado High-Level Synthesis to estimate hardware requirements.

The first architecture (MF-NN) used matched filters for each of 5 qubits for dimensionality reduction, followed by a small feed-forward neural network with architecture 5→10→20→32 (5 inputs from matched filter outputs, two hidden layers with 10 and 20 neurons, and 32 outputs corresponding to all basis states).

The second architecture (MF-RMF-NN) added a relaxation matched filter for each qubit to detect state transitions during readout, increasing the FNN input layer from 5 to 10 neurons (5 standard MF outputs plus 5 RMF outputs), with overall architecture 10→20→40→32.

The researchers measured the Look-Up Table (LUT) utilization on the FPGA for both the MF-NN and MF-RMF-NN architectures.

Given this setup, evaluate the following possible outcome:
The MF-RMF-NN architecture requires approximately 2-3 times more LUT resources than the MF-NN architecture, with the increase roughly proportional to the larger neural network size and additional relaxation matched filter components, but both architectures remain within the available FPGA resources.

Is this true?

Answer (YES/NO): NO